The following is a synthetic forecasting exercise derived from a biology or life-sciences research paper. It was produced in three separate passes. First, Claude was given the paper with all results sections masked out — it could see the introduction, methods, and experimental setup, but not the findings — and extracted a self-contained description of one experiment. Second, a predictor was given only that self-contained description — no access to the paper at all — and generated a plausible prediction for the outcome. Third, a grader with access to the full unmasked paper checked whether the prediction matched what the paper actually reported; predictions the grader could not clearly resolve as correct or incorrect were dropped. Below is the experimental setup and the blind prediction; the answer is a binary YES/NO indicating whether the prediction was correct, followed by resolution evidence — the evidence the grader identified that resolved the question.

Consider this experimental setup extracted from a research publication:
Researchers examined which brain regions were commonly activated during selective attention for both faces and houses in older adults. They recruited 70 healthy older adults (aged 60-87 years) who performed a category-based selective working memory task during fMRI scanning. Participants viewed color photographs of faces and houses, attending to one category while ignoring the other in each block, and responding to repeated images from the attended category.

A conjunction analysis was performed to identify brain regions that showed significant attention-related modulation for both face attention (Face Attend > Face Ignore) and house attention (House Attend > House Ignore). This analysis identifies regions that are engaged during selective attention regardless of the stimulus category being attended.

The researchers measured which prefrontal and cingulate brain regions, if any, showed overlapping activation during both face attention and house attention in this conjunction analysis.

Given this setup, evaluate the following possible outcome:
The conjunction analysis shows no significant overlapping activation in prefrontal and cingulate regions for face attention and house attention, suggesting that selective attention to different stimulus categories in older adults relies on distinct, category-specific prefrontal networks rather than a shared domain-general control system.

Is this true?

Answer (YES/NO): NO